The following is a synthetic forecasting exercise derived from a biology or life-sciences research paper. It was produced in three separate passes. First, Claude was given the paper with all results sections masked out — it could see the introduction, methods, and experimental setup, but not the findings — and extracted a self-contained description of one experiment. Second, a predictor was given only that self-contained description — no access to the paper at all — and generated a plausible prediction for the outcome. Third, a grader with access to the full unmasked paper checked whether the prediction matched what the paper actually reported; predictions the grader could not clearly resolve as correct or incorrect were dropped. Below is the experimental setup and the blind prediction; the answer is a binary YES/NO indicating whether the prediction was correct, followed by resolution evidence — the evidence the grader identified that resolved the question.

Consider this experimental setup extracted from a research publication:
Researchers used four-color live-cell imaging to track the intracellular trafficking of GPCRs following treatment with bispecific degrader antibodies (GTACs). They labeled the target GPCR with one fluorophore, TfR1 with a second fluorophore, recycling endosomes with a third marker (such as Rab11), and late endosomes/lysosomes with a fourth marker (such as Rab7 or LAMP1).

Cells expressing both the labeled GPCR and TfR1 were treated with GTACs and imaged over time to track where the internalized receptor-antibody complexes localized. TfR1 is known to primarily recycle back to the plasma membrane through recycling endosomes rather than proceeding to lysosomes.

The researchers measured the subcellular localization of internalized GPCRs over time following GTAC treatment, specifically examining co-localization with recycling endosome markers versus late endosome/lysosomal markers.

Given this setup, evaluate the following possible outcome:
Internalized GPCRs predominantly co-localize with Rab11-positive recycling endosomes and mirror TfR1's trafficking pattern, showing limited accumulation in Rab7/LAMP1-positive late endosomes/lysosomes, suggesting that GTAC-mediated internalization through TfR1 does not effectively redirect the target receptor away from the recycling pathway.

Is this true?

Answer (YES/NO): NO